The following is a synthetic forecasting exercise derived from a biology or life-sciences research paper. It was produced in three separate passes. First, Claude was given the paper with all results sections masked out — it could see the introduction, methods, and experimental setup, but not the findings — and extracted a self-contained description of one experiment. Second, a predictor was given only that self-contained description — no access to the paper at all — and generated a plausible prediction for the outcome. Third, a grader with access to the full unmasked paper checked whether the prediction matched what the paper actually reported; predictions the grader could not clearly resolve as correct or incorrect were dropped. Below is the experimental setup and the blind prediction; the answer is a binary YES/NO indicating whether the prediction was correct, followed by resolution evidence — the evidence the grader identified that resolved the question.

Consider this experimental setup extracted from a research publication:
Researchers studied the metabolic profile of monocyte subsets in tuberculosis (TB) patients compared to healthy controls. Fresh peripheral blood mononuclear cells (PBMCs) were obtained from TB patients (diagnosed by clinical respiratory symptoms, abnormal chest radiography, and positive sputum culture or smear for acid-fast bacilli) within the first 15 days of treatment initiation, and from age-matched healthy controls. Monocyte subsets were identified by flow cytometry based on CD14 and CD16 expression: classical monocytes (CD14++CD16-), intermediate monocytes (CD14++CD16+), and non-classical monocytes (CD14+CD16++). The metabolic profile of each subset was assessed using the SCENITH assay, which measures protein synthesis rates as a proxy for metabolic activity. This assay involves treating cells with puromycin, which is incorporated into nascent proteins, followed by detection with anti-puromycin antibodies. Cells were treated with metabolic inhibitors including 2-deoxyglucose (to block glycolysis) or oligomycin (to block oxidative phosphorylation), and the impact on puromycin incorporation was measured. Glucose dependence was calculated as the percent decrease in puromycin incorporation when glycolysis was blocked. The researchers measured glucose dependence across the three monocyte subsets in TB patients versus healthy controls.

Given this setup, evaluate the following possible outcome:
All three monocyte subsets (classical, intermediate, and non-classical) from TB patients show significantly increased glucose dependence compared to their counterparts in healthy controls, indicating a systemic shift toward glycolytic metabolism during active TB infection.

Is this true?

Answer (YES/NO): NO